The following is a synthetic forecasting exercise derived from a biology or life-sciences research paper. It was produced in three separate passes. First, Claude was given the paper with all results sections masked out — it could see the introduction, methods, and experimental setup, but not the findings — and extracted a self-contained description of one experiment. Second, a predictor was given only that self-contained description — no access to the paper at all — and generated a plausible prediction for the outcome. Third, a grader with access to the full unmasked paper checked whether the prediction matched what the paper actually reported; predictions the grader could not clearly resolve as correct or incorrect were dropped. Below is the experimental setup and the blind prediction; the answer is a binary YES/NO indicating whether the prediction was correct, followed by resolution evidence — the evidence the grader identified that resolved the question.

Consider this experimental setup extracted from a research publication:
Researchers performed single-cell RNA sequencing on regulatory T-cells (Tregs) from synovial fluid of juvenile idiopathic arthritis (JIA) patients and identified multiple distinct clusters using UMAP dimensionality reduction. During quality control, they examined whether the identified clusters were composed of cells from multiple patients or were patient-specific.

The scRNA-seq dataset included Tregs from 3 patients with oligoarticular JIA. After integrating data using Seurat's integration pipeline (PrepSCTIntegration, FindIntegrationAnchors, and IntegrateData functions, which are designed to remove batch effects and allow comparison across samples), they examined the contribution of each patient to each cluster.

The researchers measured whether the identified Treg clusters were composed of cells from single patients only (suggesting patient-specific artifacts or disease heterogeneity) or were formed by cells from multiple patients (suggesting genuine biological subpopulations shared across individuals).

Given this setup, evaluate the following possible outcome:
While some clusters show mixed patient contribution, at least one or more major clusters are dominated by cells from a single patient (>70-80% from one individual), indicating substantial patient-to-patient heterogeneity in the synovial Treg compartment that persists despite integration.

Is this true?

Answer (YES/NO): NO